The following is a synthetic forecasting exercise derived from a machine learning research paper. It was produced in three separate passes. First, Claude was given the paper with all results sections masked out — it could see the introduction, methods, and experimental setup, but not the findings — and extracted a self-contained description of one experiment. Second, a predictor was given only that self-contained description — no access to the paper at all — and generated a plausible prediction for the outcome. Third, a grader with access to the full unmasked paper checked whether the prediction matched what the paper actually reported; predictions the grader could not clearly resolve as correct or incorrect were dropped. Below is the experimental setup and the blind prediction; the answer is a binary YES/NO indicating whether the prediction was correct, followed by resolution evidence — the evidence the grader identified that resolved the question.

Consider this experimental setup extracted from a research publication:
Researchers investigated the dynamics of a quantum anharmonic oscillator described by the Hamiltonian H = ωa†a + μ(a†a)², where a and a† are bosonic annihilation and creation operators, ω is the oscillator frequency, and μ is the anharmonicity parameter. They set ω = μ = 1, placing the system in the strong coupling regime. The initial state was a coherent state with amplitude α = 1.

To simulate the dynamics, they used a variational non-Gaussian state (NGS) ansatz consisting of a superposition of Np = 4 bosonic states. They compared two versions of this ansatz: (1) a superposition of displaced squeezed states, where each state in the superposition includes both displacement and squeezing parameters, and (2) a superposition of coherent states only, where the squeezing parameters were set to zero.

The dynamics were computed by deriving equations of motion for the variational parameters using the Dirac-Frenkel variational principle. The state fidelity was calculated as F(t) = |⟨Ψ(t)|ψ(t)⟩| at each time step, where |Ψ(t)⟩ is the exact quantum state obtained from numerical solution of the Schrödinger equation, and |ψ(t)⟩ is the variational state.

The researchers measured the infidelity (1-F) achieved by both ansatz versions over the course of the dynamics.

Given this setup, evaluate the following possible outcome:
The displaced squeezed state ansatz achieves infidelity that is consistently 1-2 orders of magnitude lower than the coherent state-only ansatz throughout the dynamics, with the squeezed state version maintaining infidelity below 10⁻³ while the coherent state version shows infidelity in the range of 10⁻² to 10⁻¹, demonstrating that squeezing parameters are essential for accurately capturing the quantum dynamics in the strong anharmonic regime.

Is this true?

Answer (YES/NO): NO